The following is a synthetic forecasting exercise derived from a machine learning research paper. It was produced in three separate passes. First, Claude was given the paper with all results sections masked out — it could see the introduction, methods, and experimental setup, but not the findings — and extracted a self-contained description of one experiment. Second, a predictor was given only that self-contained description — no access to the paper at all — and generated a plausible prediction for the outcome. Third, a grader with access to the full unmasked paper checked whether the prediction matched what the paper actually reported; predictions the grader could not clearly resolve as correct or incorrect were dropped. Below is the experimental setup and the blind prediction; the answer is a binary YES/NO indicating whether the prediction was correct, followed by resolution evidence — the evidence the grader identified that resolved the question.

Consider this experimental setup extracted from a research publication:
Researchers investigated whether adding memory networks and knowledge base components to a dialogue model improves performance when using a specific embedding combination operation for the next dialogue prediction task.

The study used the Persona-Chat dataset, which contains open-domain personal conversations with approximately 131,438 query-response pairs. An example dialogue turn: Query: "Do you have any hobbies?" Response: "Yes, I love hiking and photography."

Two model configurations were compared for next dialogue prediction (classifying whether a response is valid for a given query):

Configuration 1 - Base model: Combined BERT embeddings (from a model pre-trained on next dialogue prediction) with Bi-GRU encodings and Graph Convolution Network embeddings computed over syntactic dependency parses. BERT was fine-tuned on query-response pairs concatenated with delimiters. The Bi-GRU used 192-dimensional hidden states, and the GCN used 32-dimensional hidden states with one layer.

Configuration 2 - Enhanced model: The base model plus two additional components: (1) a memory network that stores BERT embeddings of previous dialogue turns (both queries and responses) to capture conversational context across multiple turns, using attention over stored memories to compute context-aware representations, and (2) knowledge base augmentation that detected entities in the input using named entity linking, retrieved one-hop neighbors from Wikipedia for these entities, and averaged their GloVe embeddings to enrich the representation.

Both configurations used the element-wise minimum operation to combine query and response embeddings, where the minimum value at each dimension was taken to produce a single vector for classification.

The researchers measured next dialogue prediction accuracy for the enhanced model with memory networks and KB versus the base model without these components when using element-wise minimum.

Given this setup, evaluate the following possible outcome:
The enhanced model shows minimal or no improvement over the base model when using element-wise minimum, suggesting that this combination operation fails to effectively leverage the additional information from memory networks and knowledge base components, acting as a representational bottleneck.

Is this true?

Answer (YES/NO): YES